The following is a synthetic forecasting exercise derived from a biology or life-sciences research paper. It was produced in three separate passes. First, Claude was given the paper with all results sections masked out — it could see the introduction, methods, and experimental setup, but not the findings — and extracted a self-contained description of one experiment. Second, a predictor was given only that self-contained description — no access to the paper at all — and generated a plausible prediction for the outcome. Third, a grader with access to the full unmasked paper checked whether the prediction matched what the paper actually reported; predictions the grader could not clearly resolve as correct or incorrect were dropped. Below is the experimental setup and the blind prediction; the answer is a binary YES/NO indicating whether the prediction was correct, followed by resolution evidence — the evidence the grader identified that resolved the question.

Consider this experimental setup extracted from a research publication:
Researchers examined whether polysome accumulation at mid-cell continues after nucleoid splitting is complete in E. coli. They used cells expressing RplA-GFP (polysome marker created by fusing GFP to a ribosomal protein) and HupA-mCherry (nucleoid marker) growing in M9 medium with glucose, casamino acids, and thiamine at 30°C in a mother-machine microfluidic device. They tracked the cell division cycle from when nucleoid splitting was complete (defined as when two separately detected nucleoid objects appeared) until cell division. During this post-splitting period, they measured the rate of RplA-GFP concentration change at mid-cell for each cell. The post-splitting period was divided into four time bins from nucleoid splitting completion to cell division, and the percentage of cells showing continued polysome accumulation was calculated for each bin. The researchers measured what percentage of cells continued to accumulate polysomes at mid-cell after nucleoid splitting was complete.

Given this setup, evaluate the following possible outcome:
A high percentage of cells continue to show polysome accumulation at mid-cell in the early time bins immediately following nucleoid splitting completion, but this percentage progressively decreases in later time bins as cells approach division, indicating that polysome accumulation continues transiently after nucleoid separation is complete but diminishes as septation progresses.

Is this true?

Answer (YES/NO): YES